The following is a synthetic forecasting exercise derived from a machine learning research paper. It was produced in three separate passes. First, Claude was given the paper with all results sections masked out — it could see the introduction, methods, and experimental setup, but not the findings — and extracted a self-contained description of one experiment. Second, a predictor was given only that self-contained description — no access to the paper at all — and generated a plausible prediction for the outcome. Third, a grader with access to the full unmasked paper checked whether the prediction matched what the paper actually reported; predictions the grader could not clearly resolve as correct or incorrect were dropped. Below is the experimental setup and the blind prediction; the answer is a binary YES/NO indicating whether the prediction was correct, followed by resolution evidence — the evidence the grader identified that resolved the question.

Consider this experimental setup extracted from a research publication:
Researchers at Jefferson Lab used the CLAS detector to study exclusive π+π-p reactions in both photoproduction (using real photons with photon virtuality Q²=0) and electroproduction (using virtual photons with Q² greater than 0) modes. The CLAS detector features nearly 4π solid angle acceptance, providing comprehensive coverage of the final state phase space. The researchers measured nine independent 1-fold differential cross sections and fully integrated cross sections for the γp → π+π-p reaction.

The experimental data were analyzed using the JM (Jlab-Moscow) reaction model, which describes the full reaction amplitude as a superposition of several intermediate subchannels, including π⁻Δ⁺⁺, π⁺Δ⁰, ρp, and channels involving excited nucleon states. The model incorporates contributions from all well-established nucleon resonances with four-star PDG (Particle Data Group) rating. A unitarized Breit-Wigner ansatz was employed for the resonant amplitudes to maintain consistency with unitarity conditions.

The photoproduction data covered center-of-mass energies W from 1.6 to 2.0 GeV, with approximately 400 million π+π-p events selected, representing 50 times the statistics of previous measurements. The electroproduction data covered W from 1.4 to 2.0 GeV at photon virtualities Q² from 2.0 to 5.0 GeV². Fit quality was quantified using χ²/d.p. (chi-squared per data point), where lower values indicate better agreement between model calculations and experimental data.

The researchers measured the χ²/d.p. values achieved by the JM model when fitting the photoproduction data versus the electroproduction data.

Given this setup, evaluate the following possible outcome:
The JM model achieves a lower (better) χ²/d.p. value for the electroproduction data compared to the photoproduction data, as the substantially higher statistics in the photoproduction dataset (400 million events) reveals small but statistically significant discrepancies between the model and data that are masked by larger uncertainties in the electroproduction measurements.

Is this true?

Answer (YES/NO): NO